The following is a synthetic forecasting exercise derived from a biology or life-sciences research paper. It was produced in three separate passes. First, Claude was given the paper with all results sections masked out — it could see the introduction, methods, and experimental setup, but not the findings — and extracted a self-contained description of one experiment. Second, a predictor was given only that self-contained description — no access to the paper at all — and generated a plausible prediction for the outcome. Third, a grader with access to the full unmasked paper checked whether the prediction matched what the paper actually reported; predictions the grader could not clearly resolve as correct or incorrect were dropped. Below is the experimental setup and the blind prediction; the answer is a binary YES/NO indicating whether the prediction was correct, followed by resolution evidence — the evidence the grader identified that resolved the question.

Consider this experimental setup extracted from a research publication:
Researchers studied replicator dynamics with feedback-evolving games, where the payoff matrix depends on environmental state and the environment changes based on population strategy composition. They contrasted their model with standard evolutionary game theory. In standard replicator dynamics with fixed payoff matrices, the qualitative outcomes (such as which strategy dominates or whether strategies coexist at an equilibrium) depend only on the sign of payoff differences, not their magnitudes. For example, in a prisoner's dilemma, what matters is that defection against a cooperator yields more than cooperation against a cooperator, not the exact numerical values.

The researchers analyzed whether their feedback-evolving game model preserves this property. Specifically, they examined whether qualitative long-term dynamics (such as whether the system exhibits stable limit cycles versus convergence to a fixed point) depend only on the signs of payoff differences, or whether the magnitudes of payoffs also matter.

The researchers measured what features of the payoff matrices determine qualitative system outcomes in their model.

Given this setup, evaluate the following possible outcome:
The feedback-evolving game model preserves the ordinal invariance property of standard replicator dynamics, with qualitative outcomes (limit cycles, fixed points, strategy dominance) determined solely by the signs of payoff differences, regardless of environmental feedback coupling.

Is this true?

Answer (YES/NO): NO